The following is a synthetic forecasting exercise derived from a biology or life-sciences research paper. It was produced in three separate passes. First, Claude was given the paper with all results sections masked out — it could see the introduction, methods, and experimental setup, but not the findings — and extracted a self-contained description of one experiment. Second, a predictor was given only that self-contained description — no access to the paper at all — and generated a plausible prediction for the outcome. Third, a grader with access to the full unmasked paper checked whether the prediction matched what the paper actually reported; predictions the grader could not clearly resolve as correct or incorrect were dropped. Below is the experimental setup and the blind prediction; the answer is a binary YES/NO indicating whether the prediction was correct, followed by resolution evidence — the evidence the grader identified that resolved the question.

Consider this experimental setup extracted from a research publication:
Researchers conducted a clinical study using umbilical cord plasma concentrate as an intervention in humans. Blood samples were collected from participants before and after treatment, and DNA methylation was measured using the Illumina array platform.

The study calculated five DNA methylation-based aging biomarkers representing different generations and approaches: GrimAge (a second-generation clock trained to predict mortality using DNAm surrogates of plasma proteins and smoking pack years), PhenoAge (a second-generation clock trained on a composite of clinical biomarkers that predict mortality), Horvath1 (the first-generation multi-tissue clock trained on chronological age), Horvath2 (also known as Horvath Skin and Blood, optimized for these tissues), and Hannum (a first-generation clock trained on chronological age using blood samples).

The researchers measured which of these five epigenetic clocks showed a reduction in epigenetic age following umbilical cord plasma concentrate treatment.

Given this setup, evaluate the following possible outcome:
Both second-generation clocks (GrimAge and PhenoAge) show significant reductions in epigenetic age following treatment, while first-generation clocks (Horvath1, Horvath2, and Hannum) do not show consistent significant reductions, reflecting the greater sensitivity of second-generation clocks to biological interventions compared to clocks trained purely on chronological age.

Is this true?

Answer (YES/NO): NO